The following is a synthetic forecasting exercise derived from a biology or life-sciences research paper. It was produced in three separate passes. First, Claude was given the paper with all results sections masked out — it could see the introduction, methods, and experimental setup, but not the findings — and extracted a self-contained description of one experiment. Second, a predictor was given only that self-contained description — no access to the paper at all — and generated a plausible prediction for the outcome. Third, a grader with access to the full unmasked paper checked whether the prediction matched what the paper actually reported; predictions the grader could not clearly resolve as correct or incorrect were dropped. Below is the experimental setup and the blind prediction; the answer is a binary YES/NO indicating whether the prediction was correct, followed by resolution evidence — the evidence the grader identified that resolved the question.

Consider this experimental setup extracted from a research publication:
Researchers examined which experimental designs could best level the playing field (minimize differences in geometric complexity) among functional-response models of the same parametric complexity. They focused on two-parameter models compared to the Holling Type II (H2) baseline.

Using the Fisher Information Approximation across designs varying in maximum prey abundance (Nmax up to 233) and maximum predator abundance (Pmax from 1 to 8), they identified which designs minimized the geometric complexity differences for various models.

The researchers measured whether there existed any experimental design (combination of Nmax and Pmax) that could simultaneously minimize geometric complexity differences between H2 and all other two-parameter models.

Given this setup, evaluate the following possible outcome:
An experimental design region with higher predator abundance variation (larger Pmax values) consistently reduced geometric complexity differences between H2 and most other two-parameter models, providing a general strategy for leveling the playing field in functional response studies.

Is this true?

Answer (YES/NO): NO